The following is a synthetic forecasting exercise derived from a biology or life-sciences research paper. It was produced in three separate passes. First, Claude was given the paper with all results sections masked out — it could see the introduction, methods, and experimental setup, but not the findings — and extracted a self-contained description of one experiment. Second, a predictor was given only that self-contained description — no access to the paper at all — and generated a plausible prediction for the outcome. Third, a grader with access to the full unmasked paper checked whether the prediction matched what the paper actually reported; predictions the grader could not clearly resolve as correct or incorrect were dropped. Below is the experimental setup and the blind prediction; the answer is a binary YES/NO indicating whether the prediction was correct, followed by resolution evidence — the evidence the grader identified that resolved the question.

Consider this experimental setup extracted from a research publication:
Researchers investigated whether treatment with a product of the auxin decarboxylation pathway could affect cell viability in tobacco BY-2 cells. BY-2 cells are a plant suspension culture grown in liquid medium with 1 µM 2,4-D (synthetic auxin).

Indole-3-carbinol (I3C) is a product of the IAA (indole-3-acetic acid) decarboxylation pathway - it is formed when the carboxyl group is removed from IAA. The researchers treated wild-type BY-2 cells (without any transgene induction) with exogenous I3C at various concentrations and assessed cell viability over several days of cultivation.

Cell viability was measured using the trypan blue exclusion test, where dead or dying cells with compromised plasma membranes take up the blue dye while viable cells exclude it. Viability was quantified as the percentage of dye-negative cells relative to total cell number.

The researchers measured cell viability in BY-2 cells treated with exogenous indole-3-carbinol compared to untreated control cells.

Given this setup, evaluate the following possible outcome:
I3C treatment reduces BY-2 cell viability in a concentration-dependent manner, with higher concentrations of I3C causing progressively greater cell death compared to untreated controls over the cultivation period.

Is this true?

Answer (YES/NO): NO